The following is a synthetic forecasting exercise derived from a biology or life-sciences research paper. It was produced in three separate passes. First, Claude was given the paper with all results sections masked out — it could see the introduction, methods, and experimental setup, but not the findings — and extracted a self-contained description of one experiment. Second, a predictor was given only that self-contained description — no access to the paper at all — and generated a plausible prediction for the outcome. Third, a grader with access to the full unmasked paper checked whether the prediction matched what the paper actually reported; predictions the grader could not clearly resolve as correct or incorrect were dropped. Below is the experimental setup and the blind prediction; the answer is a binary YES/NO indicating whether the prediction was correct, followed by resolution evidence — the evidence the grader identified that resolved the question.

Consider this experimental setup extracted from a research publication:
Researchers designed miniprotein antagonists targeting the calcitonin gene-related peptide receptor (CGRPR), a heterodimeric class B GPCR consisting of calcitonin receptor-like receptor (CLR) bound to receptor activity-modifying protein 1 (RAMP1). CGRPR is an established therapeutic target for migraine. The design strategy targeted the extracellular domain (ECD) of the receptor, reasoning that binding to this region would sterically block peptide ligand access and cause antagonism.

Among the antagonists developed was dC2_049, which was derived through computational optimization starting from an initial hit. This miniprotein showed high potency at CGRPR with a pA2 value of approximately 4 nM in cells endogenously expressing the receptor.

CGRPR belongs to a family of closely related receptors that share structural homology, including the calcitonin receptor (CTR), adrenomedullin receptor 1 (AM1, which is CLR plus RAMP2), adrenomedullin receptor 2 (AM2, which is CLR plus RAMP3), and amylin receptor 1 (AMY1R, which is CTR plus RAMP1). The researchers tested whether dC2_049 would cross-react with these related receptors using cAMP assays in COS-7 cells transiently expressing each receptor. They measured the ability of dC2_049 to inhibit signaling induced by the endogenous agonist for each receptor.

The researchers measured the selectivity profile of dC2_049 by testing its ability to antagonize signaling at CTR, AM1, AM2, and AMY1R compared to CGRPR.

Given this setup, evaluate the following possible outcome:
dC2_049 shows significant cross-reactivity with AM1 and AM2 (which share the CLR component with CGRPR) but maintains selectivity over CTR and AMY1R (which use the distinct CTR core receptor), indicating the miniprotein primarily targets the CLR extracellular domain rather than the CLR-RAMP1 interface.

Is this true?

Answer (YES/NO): NO